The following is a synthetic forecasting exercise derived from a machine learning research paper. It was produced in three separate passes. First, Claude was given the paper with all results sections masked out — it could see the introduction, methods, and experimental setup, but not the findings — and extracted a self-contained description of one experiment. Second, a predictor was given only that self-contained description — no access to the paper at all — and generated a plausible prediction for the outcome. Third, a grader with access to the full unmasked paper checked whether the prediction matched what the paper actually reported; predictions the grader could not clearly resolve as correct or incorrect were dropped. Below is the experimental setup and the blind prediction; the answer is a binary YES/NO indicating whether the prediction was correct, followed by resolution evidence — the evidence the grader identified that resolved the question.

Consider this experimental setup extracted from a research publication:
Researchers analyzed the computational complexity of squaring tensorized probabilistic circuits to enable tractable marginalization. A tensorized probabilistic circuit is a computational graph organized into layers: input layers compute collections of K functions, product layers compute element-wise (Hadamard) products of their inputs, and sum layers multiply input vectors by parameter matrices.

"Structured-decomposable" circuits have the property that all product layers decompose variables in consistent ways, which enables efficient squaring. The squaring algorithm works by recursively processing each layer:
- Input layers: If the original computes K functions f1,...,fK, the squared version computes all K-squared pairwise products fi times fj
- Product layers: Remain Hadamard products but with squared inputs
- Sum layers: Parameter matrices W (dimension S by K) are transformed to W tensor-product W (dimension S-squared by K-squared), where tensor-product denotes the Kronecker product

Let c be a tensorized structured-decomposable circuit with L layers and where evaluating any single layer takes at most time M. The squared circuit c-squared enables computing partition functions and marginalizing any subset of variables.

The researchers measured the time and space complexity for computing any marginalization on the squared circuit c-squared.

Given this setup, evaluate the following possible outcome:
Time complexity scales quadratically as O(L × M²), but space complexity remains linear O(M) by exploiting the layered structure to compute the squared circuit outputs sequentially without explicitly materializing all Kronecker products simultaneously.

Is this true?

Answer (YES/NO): NO